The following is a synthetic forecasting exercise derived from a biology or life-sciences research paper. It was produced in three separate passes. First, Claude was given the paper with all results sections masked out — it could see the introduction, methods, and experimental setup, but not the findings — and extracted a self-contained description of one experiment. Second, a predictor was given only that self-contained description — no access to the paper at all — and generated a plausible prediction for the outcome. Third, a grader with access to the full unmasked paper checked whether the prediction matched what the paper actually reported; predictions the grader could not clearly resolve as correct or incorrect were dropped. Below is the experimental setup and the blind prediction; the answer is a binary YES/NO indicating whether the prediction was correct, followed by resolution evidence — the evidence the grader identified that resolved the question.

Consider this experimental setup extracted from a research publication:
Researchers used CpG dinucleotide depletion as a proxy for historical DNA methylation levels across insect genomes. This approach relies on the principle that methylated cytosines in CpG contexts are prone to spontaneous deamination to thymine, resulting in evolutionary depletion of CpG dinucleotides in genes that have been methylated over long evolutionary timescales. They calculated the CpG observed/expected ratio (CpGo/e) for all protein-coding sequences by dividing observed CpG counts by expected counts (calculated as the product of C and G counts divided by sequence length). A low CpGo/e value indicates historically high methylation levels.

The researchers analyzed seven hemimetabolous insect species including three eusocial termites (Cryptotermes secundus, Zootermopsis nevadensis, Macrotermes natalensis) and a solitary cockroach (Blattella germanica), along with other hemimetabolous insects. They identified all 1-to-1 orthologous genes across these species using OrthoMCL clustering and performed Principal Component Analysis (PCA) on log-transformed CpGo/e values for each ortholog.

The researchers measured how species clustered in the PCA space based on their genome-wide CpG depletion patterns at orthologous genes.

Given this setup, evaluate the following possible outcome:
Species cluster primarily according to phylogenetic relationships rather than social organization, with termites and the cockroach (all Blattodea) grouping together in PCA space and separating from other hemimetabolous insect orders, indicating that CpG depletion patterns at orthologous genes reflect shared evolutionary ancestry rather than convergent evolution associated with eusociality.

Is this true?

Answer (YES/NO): NO